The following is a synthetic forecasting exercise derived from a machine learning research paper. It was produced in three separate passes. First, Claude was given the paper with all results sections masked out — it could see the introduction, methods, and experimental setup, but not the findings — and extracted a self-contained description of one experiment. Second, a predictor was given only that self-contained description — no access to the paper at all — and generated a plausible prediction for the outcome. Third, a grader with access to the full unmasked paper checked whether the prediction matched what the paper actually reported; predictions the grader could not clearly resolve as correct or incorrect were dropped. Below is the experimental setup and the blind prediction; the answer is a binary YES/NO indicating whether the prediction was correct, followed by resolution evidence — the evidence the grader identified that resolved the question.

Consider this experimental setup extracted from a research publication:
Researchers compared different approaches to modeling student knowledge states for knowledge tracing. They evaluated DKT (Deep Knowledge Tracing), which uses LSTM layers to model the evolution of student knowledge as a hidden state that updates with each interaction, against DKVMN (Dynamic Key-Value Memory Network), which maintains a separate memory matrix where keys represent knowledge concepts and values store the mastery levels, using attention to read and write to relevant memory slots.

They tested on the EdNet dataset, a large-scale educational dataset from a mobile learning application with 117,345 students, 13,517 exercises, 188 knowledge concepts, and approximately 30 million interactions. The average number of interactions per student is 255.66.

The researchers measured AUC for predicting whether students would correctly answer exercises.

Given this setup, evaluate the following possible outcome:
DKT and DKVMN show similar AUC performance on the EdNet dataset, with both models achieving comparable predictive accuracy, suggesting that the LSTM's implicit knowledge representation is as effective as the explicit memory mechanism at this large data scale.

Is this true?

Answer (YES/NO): YES